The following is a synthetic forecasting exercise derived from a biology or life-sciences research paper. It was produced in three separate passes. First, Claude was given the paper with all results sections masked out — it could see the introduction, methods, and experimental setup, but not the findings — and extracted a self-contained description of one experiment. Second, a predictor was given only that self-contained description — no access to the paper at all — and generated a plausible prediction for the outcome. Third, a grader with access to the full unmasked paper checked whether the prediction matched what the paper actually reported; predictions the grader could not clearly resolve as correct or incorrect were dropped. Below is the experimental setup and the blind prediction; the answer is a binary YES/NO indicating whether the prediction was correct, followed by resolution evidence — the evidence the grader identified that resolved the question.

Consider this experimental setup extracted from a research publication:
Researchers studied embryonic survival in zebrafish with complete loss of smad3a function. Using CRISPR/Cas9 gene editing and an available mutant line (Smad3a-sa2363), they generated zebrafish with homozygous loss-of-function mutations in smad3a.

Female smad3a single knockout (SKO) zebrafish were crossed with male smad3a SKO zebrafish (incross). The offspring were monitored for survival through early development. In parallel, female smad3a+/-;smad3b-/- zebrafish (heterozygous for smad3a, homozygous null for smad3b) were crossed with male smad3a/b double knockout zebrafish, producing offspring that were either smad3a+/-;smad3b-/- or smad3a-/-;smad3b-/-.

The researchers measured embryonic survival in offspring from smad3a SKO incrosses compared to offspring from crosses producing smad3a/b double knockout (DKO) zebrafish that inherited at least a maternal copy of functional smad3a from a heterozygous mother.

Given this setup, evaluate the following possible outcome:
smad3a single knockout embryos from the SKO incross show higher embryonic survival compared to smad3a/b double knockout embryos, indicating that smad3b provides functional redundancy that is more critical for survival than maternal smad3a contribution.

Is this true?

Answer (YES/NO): NO